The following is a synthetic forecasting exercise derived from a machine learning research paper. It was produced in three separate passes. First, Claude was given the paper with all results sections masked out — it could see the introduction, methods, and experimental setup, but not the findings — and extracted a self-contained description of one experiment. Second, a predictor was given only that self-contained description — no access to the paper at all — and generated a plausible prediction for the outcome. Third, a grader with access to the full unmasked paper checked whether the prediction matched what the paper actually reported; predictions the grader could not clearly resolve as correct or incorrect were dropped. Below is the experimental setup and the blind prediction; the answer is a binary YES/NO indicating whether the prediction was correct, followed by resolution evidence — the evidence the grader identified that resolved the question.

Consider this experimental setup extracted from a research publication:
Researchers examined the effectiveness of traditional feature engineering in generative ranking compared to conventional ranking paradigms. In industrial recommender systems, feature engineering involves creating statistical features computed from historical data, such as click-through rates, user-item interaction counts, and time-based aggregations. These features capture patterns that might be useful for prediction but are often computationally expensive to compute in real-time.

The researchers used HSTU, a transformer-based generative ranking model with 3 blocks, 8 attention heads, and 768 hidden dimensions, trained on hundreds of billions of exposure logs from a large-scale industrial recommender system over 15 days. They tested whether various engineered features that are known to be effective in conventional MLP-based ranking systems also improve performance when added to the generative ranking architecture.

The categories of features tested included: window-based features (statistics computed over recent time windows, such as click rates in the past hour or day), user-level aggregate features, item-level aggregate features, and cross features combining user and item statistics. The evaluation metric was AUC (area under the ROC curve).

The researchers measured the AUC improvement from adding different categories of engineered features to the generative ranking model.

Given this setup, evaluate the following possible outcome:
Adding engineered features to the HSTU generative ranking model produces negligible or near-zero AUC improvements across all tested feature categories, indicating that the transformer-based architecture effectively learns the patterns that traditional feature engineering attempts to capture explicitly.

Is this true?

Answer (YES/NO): NO